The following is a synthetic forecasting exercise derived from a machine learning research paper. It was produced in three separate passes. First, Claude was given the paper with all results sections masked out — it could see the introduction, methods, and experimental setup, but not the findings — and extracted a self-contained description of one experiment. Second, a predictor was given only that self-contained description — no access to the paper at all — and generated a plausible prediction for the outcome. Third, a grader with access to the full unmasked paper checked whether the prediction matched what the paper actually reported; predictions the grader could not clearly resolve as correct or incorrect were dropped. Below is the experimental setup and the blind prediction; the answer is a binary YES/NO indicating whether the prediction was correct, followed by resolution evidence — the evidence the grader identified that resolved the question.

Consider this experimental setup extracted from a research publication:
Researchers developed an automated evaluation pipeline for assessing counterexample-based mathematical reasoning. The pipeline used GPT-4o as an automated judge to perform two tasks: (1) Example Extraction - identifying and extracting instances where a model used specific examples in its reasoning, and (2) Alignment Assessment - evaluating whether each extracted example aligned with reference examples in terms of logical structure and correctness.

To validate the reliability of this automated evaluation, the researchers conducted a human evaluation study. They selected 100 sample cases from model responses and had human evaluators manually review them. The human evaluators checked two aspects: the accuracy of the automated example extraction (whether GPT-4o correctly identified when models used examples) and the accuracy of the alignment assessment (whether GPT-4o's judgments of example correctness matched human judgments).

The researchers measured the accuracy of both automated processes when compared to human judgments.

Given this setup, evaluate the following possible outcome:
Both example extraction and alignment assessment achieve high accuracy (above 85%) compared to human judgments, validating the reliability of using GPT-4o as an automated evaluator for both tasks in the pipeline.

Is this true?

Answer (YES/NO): YES